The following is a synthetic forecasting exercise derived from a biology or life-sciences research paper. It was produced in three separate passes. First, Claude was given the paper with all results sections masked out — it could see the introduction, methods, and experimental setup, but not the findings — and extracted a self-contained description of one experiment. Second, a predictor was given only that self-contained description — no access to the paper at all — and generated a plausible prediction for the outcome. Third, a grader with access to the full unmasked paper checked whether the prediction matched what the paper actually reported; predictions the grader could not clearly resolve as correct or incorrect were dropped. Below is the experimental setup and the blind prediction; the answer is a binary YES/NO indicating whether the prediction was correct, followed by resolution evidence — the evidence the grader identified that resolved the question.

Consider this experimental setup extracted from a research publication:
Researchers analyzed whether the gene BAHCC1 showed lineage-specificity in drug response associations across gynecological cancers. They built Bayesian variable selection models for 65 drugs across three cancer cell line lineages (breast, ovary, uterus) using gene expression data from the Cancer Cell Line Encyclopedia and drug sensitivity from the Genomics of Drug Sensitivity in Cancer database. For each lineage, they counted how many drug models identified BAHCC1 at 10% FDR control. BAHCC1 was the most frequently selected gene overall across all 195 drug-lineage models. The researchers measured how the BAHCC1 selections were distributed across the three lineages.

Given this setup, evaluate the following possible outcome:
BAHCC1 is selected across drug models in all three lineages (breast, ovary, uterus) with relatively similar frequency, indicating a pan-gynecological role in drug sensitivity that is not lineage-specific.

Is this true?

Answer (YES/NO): NO